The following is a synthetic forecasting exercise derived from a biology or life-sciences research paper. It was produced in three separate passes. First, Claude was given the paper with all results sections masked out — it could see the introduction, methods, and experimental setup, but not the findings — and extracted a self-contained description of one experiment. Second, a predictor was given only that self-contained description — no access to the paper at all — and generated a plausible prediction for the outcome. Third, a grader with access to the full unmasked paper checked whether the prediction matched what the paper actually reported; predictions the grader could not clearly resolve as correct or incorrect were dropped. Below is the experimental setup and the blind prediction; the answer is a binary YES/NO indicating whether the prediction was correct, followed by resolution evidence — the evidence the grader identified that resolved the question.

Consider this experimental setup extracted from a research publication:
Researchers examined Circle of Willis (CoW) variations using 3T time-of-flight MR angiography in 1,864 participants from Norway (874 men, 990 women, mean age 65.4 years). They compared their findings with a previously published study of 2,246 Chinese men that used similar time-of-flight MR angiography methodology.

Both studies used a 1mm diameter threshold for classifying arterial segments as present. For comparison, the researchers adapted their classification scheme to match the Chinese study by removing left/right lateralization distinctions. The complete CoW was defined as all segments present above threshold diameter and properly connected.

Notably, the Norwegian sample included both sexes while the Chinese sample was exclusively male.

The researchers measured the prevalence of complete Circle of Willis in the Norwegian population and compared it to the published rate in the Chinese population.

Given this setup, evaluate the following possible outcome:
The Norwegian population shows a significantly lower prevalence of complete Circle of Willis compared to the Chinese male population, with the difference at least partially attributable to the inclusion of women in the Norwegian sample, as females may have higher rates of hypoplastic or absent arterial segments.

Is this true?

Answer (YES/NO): NO